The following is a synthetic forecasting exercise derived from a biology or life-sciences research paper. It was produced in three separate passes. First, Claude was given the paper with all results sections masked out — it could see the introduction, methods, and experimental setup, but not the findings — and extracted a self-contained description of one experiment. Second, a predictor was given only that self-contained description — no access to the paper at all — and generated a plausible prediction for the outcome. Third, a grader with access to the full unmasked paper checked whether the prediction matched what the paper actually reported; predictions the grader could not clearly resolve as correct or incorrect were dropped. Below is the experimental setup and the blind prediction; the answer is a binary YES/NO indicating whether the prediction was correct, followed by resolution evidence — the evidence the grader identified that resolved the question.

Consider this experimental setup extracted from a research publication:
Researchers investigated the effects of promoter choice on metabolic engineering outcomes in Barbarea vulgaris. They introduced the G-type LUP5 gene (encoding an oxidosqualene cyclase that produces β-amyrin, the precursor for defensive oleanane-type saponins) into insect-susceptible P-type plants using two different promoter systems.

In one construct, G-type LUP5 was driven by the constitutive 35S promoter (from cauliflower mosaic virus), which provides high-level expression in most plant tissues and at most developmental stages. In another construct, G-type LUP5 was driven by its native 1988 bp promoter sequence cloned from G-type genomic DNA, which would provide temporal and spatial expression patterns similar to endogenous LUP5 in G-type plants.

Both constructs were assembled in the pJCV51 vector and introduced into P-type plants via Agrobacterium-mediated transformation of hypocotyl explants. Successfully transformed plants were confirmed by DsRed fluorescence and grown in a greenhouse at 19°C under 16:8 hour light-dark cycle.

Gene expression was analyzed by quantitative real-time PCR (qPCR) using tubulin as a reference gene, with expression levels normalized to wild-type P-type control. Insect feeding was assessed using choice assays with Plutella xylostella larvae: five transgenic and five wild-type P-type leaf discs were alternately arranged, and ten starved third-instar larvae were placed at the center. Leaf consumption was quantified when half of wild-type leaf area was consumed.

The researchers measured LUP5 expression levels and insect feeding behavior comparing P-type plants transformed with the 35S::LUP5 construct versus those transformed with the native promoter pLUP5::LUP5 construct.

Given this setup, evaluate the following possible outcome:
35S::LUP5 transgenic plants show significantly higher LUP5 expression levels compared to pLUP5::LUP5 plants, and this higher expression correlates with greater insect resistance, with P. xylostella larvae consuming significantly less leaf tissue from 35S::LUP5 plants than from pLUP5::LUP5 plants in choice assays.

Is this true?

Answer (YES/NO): NO